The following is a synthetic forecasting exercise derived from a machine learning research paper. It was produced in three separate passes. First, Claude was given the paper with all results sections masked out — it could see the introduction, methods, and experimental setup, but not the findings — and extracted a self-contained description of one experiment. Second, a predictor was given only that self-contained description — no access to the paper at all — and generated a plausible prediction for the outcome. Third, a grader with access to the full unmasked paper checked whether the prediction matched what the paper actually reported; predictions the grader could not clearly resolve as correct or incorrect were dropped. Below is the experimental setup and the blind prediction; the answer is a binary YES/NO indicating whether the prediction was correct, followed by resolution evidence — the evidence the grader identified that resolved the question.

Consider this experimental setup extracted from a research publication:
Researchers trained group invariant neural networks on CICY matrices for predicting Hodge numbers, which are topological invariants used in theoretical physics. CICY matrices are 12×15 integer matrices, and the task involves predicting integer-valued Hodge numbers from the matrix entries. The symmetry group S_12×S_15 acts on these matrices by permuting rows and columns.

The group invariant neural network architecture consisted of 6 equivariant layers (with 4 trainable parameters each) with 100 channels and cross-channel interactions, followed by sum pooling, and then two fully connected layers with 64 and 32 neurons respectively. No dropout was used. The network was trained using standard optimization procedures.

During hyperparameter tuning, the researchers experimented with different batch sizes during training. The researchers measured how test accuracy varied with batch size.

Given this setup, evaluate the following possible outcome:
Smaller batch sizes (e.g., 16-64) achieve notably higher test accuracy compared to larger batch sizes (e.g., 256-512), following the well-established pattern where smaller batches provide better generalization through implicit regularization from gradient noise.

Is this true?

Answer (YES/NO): NO